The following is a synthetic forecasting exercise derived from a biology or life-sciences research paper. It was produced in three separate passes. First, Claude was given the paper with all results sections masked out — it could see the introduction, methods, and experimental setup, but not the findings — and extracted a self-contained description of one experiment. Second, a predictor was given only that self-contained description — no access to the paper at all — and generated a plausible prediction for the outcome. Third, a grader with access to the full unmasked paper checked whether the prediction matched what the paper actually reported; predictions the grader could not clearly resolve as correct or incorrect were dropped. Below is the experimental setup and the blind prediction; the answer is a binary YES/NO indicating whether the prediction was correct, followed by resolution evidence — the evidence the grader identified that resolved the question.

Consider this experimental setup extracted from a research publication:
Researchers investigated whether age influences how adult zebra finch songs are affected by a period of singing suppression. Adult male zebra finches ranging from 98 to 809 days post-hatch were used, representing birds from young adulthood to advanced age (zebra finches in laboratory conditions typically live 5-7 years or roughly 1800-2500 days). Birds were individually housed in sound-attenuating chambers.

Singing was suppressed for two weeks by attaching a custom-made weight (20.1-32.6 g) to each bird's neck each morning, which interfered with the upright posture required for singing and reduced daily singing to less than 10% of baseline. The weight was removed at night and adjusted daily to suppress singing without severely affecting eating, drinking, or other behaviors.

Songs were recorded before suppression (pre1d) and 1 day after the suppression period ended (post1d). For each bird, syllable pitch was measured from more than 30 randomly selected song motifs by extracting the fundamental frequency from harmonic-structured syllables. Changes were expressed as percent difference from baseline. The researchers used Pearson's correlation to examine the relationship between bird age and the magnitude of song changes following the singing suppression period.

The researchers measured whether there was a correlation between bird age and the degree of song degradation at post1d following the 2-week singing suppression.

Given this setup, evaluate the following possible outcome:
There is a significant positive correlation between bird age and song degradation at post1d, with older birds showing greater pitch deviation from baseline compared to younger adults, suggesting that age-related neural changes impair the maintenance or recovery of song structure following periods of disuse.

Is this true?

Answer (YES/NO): NO